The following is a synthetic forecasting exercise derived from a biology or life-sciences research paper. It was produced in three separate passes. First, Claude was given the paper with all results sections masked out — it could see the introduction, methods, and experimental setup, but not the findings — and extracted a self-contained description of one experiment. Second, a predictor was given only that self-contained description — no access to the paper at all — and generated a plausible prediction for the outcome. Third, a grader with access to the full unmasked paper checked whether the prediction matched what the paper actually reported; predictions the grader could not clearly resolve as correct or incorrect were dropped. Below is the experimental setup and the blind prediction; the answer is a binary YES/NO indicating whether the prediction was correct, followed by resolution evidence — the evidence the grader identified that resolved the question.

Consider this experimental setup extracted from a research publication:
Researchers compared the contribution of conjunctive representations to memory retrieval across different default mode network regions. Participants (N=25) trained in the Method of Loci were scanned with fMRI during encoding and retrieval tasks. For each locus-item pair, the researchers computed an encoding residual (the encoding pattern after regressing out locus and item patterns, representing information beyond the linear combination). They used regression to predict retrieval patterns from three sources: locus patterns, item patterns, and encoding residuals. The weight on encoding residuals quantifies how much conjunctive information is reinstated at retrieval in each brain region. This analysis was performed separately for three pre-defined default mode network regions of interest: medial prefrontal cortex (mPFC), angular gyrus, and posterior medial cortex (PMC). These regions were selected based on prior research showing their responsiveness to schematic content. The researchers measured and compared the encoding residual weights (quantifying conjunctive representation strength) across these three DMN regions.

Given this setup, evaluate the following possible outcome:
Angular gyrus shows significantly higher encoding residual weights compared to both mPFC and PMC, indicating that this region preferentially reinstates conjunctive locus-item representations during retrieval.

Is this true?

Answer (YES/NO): YES